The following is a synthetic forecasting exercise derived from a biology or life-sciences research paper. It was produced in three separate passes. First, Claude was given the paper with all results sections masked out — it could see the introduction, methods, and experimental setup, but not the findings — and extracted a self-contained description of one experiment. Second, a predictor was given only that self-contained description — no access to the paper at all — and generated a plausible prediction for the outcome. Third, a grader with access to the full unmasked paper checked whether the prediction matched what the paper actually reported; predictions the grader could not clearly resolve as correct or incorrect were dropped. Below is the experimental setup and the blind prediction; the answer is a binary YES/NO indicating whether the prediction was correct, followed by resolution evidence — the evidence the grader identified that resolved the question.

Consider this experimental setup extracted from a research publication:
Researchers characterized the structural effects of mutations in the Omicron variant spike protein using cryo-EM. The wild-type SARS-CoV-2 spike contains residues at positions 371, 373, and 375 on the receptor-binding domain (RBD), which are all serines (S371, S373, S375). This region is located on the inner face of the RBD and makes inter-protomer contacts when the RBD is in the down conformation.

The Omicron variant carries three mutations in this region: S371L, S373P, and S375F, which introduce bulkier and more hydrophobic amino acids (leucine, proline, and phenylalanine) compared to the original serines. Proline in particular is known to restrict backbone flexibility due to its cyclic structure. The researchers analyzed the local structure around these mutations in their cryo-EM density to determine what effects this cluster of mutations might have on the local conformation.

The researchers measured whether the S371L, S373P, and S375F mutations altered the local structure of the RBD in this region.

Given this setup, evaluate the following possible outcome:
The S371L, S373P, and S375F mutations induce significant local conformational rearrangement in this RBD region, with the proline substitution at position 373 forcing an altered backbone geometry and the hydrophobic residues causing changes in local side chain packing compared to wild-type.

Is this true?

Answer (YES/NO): YES